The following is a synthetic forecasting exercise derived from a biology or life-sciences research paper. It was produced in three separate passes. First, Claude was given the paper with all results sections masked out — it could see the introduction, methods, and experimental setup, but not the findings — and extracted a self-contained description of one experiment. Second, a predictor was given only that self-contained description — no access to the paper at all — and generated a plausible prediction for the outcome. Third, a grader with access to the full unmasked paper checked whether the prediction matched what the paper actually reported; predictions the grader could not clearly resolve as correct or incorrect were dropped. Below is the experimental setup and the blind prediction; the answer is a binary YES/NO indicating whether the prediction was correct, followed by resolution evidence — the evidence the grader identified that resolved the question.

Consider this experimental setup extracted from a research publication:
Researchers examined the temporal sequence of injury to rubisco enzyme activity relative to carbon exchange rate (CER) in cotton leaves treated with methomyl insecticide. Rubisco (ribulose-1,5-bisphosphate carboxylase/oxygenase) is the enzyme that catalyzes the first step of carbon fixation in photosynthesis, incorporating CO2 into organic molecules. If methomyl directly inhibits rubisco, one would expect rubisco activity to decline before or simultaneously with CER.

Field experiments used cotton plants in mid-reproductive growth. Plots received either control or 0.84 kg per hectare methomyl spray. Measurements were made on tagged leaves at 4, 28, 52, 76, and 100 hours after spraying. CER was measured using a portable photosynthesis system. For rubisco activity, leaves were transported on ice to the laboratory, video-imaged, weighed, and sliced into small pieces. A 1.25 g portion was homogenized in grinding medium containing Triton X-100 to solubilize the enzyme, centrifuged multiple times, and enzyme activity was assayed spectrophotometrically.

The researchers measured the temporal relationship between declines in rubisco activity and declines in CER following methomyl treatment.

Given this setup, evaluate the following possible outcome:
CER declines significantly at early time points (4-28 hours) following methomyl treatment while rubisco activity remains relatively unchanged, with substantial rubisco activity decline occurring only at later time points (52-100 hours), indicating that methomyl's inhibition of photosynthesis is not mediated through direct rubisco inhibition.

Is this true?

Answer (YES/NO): NO